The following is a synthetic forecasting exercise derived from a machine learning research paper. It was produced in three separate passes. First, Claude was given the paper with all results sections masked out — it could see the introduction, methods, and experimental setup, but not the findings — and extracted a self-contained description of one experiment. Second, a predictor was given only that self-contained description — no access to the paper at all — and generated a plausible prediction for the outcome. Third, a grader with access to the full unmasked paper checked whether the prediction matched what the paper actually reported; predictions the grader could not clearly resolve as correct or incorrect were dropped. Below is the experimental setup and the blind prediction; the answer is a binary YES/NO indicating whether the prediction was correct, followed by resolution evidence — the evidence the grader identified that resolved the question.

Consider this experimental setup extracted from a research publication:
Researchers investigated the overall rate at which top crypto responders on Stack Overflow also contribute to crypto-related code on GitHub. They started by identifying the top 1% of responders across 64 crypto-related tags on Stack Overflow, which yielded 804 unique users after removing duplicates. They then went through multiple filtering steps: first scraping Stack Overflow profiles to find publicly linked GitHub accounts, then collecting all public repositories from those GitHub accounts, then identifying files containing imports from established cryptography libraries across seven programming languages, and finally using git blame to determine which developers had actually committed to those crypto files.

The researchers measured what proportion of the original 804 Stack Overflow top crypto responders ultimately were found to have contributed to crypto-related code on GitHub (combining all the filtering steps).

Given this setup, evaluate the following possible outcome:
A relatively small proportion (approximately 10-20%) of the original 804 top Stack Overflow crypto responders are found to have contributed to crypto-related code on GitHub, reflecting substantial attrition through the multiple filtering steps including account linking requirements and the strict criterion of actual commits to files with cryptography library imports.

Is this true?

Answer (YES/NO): NO